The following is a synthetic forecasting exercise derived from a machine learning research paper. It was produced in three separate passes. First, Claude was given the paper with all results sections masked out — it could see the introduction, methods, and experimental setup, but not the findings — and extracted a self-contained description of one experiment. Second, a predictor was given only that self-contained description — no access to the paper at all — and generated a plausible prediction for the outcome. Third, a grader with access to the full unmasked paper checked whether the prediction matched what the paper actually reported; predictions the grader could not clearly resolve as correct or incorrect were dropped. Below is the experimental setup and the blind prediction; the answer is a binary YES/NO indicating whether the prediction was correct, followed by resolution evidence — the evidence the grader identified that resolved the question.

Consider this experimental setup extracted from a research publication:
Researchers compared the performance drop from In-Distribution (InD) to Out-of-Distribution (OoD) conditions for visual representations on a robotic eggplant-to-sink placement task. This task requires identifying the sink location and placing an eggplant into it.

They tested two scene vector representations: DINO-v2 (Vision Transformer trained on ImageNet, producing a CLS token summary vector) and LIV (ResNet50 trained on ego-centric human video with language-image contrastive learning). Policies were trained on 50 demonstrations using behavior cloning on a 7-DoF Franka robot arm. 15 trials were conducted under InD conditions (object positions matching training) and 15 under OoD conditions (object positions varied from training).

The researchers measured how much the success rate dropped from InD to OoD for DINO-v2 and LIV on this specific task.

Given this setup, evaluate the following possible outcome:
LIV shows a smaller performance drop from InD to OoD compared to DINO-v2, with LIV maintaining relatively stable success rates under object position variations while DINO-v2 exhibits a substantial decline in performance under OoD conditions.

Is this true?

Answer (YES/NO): NO